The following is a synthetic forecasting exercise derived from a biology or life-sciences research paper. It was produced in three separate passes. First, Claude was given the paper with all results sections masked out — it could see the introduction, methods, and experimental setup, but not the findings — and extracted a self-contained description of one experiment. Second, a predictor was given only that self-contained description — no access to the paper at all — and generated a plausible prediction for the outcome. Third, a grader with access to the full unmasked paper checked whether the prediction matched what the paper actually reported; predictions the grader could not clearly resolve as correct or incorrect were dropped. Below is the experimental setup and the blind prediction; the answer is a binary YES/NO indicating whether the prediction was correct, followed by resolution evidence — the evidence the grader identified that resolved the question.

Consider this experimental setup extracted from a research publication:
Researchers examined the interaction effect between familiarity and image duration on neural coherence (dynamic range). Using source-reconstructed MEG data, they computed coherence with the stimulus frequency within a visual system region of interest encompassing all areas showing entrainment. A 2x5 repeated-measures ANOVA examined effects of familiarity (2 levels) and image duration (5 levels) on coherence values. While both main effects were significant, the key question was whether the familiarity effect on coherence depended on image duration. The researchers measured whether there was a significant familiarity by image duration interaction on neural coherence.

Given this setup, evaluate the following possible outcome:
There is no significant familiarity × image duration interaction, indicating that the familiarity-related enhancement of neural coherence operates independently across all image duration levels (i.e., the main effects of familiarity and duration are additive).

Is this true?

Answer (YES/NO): YES